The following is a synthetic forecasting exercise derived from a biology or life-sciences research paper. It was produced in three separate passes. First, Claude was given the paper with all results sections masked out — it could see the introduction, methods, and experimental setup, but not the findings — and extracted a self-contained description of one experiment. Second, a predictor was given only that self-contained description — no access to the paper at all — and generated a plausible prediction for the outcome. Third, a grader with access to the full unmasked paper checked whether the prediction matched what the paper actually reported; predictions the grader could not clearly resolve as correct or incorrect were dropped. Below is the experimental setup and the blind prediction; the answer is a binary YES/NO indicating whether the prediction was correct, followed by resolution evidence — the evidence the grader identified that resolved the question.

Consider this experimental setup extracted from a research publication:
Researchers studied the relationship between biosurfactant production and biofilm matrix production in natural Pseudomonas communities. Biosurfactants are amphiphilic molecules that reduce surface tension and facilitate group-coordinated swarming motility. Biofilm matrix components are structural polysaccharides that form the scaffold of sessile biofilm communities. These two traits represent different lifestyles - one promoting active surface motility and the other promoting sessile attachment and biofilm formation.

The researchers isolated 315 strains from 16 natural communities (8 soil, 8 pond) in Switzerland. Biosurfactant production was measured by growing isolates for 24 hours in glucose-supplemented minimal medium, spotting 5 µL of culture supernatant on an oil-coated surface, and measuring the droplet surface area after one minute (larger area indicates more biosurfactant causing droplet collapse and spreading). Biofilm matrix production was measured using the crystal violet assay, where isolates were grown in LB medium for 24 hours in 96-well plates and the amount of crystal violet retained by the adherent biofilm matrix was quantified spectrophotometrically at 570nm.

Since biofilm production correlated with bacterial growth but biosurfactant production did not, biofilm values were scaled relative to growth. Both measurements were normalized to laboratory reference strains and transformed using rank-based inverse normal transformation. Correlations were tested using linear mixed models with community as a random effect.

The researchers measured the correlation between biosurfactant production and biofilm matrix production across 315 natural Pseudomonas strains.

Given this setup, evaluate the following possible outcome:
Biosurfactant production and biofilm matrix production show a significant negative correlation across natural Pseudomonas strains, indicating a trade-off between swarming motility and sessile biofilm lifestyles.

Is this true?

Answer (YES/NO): NO